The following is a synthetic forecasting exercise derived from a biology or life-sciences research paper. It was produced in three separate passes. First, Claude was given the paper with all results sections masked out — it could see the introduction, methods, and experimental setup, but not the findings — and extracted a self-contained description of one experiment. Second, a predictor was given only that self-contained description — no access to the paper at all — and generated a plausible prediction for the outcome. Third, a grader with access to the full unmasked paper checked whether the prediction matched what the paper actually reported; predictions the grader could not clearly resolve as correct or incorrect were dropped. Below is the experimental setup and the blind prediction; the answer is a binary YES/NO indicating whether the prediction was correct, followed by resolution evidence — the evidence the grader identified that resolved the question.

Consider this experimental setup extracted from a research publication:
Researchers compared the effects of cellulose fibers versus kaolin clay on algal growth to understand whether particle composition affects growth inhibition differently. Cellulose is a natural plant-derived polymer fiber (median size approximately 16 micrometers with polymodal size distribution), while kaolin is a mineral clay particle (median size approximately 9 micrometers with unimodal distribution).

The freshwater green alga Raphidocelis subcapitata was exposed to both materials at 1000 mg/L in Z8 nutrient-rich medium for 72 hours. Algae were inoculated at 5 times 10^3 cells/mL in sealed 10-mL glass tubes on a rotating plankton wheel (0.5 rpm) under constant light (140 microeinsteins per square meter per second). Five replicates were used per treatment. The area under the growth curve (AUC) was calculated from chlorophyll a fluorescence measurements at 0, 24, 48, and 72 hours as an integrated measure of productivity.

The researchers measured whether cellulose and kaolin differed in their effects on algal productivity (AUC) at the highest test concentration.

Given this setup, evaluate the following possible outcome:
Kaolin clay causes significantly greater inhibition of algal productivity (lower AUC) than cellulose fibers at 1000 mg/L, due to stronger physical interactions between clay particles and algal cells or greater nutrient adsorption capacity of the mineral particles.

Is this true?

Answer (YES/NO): NO